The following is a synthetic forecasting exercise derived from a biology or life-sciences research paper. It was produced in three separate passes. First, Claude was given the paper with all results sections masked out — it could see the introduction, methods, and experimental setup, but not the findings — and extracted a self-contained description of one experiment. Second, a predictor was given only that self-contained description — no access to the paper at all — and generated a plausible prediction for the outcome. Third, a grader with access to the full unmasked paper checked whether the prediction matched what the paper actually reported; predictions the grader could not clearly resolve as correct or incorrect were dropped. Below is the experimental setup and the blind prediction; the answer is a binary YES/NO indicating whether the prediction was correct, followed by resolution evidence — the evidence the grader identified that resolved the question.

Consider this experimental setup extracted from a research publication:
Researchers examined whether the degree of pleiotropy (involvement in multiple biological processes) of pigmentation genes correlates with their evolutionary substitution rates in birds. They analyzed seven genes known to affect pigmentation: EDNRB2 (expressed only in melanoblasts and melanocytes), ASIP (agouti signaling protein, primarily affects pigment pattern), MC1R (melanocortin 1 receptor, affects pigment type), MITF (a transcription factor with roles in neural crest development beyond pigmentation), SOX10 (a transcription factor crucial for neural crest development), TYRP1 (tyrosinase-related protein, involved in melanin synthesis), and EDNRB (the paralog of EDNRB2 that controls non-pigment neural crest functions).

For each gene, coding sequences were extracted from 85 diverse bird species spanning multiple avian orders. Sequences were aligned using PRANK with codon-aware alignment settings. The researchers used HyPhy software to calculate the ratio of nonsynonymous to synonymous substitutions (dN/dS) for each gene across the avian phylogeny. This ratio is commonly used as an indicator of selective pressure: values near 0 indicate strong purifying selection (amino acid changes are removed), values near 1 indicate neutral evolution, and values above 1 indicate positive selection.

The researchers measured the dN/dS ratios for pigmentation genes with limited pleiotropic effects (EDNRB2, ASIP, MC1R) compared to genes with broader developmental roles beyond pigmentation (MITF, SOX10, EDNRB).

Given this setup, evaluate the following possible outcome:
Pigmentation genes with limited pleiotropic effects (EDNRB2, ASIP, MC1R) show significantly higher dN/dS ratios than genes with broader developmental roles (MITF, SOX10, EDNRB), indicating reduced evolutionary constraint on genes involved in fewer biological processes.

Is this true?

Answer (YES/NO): NO